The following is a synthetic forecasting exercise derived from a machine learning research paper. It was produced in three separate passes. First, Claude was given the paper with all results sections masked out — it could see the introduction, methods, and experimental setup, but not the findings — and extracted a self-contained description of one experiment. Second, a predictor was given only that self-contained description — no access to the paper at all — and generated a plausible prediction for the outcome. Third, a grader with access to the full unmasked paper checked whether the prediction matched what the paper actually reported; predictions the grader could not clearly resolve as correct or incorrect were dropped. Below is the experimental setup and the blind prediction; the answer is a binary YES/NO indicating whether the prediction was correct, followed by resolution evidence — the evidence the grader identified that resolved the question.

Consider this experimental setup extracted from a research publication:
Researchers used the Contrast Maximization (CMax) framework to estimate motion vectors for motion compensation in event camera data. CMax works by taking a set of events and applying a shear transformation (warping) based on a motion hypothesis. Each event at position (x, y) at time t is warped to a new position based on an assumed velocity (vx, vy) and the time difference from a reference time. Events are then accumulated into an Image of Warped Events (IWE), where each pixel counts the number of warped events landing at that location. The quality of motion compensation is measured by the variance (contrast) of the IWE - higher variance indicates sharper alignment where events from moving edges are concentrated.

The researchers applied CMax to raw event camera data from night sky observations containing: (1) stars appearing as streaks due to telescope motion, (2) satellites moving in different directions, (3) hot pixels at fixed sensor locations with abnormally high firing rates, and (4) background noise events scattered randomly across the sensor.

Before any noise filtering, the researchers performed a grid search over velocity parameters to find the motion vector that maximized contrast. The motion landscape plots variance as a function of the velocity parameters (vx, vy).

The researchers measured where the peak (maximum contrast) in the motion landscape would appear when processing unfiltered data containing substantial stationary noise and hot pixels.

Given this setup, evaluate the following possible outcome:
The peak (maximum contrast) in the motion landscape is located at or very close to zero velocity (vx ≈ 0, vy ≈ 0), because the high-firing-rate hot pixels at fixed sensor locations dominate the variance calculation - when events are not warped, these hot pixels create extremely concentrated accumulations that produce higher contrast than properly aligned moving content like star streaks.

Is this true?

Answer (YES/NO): YES